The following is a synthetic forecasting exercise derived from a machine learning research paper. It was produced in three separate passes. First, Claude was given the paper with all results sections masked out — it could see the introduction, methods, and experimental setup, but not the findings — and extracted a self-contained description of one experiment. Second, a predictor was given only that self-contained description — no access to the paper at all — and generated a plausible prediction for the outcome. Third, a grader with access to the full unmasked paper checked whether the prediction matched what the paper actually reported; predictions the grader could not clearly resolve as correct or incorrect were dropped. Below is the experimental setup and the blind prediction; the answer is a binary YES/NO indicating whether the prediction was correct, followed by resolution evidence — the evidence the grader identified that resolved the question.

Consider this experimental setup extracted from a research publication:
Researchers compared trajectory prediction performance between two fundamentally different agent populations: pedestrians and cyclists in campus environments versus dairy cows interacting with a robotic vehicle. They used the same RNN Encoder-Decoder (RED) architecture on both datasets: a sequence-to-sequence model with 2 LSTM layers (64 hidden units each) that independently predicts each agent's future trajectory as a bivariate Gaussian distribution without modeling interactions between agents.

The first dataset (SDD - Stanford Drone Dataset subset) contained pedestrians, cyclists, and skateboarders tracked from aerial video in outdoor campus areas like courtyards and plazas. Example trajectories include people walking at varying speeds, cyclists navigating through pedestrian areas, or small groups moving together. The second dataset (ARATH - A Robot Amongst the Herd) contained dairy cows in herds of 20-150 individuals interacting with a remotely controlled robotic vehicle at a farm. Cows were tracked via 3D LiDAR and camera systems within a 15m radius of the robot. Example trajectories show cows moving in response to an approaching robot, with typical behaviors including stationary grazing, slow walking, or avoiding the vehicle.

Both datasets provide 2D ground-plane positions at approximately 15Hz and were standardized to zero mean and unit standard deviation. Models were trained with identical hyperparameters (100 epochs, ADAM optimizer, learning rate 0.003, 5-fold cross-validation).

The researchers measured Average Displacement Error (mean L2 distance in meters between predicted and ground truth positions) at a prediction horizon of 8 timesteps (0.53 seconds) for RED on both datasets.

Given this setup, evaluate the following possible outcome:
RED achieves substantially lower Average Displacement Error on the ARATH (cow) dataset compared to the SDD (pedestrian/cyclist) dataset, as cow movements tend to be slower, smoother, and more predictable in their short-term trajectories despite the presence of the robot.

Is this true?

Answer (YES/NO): NO